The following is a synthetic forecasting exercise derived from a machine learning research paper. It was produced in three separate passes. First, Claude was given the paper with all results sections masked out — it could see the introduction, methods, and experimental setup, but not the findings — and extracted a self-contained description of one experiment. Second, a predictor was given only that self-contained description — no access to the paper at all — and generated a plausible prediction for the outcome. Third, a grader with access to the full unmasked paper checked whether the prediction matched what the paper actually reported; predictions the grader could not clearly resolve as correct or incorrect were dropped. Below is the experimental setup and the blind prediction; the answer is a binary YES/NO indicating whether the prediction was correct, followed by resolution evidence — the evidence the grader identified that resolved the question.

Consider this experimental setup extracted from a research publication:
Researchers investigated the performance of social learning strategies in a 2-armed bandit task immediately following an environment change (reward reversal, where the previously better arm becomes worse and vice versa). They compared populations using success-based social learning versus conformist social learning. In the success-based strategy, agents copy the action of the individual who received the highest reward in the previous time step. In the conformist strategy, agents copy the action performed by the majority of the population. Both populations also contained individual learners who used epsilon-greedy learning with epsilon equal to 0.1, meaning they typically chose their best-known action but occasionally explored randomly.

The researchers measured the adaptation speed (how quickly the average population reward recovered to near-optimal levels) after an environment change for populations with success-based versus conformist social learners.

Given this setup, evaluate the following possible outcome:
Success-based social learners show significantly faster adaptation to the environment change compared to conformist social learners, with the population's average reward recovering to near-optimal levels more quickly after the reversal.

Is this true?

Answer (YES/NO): YES